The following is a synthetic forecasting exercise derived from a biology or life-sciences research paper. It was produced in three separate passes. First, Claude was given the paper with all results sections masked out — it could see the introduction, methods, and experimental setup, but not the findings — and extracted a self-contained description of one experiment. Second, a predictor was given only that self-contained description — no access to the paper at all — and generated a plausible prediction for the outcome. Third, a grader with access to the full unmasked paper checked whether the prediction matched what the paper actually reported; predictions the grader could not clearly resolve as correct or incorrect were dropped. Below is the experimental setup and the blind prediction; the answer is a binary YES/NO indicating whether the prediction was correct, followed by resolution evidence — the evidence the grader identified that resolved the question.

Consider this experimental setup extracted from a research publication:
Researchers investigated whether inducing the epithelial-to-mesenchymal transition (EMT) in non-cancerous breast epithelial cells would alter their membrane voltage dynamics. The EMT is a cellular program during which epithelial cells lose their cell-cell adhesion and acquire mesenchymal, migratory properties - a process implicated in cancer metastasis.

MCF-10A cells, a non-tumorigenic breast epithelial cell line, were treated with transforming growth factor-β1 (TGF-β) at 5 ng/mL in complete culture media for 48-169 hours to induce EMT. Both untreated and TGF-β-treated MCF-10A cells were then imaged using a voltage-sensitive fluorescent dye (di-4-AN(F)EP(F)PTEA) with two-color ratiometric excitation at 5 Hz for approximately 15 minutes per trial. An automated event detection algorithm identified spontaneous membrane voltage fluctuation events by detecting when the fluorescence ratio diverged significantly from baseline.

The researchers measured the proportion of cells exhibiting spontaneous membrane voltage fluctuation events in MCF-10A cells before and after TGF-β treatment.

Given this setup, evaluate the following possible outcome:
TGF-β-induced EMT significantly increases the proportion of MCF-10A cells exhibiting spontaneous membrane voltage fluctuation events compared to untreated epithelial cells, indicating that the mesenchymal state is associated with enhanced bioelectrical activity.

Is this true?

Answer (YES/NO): YES